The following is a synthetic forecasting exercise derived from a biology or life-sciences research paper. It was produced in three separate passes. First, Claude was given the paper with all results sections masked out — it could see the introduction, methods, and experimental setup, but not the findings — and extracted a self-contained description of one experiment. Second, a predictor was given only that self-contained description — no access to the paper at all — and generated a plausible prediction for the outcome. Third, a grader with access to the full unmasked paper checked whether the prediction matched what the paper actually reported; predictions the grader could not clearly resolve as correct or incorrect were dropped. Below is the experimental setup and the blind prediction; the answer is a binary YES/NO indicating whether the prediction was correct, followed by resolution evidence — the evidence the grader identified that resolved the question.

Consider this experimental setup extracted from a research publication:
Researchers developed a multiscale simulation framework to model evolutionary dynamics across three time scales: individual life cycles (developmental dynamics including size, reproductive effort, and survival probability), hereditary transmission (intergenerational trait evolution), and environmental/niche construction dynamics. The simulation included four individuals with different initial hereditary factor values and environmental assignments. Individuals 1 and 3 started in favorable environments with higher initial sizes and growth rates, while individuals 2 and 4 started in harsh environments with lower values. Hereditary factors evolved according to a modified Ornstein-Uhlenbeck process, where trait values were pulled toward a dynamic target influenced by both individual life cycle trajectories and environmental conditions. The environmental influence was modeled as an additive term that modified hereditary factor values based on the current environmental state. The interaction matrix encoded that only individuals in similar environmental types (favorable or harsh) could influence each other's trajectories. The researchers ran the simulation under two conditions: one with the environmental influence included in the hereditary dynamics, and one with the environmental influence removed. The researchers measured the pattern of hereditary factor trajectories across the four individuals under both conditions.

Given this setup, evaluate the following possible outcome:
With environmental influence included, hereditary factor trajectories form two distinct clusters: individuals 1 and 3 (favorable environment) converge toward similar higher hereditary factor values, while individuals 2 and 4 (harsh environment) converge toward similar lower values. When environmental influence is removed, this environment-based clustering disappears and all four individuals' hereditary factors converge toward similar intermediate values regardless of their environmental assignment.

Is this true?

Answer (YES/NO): NO